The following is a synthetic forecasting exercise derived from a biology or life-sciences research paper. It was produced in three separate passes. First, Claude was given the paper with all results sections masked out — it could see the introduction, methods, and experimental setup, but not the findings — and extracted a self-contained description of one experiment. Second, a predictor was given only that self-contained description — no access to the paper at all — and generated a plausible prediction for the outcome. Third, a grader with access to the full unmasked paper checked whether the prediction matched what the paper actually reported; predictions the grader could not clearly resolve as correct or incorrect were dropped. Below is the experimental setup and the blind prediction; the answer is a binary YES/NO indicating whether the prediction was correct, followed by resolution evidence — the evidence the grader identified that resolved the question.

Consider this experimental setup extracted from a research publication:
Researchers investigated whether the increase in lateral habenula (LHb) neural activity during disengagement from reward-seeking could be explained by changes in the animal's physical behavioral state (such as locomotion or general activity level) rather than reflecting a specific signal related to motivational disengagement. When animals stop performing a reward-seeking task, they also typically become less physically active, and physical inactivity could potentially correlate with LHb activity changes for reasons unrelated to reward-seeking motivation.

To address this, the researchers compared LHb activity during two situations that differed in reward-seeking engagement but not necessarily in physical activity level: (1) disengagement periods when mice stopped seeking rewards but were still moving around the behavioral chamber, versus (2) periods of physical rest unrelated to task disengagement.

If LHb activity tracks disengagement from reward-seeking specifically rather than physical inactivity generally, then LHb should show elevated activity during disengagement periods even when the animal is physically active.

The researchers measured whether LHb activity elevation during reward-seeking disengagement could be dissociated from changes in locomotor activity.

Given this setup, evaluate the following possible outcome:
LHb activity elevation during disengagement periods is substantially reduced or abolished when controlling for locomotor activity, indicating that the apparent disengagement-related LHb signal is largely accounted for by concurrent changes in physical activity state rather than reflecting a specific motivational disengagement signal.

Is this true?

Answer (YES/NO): NO